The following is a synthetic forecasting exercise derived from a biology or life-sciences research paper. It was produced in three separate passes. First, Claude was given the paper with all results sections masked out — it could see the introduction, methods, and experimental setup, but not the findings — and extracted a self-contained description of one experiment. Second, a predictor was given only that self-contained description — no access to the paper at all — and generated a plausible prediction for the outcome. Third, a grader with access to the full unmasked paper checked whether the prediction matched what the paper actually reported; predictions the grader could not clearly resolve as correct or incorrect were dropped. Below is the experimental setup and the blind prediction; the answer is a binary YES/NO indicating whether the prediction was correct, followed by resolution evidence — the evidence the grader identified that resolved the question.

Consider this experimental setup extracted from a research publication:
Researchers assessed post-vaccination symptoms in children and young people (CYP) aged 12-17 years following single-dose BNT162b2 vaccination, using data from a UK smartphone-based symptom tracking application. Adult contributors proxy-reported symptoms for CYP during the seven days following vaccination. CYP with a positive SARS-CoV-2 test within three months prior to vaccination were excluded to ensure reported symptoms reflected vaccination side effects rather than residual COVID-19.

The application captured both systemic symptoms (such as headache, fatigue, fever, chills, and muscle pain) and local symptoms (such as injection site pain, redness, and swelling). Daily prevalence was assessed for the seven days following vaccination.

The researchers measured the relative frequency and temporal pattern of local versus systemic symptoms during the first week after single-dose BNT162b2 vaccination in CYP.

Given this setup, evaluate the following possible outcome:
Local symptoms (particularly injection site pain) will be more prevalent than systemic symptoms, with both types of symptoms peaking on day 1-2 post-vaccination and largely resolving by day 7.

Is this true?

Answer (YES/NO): YES